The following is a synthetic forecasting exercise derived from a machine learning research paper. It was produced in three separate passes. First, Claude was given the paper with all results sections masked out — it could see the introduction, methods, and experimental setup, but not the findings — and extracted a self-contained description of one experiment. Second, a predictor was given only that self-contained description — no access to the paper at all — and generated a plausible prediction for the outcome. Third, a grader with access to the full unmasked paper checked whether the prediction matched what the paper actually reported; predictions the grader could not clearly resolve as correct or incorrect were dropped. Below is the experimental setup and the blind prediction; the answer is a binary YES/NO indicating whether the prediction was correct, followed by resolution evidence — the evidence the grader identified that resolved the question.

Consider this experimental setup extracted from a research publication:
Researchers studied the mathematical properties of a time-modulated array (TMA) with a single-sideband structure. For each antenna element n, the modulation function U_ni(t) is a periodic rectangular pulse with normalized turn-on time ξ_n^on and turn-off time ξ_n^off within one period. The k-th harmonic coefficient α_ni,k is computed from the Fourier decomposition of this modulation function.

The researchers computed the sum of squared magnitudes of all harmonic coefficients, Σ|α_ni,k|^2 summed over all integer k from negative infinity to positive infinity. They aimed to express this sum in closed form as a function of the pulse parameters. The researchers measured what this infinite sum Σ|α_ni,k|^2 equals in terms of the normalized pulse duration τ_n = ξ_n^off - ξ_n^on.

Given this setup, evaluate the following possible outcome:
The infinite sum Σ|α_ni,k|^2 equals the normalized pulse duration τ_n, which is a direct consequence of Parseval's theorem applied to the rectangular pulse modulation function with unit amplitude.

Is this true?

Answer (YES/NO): NO